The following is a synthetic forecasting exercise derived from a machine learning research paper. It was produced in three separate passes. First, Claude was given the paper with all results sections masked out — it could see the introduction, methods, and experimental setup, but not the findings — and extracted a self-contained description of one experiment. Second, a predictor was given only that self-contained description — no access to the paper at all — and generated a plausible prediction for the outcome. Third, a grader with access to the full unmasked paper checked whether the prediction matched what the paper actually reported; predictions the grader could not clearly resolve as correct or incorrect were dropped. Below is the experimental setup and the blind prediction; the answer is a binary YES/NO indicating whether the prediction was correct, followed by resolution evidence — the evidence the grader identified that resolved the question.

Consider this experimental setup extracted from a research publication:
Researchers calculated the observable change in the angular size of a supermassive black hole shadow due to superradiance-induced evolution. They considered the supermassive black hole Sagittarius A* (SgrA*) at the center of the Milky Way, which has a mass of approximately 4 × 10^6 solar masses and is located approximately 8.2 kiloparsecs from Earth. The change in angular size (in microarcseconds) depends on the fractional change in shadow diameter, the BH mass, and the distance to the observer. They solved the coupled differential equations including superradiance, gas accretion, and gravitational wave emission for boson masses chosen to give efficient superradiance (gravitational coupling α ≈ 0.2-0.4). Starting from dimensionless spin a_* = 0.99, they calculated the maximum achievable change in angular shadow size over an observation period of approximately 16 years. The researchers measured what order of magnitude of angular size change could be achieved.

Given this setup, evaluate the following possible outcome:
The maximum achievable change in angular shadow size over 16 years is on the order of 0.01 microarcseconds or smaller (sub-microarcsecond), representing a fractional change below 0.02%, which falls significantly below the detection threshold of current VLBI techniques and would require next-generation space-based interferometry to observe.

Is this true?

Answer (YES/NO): NO